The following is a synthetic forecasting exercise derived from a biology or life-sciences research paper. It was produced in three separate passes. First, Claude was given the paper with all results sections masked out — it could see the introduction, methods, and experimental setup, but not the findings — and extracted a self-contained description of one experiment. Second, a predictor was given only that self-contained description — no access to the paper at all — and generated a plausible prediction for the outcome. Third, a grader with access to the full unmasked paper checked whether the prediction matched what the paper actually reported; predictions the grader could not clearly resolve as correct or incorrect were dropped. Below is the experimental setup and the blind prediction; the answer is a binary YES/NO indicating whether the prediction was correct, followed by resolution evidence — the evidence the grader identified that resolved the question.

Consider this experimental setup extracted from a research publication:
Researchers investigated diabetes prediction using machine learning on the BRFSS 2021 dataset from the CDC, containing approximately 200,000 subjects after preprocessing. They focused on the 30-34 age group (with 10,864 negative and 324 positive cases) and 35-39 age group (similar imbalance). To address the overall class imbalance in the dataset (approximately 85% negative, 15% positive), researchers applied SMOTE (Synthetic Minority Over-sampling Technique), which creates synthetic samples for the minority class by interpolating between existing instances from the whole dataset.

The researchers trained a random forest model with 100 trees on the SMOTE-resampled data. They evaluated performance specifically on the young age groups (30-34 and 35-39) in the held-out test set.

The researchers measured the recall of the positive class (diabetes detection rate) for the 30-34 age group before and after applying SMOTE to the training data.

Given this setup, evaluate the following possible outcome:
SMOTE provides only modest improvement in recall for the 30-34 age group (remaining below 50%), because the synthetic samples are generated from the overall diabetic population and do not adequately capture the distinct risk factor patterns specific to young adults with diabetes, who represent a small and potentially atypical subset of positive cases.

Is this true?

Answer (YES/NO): NO